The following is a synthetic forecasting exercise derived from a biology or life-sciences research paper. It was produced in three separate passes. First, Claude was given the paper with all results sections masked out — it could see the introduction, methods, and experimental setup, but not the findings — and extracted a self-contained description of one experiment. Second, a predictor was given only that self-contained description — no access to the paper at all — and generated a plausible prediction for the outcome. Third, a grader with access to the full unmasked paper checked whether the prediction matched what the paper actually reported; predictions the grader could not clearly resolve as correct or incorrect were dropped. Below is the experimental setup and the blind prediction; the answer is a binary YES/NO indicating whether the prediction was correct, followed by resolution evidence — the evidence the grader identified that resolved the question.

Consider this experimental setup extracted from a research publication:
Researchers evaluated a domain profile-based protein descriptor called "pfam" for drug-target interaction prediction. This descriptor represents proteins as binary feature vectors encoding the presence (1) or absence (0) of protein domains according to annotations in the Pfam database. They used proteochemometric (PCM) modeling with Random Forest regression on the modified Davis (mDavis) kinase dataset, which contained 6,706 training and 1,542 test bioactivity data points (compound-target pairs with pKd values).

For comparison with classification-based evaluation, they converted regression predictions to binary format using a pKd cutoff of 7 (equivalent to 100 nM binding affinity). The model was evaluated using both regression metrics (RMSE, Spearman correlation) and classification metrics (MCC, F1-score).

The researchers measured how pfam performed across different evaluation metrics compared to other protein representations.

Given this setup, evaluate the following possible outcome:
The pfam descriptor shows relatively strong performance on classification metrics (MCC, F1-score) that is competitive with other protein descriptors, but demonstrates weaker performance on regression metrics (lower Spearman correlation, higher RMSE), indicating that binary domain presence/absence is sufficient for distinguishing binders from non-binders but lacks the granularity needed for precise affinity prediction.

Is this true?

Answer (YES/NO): YES